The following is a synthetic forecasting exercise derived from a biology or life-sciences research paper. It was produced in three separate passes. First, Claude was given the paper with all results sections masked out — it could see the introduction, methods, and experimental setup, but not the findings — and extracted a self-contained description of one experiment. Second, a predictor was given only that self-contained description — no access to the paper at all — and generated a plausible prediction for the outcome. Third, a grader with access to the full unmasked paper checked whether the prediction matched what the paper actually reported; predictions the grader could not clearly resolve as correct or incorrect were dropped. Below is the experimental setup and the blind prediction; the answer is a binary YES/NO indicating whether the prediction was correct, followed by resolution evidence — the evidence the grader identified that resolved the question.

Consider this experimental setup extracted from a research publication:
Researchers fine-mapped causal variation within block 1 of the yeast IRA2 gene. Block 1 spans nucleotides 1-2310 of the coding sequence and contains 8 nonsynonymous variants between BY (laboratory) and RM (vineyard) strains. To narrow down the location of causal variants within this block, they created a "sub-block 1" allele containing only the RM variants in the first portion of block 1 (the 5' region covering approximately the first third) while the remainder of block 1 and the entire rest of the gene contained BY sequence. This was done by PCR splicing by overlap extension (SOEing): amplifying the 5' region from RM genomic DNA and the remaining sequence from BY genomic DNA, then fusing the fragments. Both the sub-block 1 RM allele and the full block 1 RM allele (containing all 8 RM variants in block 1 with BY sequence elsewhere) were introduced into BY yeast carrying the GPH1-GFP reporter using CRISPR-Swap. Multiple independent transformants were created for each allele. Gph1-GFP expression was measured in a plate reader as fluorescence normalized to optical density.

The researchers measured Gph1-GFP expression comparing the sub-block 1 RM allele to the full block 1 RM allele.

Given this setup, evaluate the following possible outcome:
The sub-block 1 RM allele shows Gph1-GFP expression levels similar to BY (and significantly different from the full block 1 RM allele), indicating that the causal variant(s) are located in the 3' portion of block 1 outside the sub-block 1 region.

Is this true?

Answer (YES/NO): NO